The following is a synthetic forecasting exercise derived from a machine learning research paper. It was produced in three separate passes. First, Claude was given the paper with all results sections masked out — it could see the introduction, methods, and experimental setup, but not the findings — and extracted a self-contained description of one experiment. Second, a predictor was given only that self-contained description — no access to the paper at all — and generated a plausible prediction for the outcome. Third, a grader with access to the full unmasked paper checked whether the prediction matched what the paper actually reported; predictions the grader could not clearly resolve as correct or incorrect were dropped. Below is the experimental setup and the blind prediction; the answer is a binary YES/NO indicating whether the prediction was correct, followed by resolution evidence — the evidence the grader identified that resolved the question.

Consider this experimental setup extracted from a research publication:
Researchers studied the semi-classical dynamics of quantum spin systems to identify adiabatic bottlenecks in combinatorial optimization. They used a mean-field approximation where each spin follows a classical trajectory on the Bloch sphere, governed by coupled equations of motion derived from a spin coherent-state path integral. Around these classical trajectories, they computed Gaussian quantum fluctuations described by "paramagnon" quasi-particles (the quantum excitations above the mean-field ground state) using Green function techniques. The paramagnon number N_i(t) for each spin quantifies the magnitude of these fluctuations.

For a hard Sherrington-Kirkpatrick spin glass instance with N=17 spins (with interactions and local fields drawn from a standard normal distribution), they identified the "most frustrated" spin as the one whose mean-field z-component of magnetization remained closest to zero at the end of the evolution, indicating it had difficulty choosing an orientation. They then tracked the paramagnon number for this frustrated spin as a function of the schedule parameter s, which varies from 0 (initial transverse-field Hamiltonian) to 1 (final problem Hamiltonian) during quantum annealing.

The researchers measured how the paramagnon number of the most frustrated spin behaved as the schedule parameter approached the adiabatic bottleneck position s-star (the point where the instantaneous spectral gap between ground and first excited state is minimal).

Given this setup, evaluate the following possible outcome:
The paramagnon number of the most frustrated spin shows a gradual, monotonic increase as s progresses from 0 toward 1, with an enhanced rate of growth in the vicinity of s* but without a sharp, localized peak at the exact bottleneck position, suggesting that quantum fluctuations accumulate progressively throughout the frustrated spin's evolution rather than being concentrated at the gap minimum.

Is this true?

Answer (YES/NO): NO